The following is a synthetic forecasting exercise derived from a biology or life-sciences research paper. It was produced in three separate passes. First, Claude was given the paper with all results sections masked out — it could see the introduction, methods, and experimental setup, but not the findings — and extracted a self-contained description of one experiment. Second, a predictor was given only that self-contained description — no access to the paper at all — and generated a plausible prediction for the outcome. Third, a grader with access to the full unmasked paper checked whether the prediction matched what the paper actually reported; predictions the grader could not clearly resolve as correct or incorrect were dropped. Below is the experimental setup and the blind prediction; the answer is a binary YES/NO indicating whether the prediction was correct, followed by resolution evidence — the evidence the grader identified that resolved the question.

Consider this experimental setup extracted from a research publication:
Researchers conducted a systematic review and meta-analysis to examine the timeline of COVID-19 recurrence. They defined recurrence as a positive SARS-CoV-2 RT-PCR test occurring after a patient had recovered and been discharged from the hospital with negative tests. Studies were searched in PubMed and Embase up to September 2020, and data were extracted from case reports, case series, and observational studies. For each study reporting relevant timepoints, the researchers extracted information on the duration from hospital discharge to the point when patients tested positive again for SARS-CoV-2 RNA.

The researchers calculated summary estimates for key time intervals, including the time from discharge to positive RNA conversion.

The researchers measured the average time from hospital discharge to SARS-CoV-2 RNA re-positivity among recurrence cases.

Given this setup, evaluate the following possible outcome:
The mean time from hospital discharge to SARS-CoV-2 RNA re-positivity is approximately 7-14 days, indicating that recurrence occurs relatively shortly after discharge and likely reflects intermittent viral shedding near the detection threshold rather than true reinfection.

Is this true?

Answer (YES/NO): YES